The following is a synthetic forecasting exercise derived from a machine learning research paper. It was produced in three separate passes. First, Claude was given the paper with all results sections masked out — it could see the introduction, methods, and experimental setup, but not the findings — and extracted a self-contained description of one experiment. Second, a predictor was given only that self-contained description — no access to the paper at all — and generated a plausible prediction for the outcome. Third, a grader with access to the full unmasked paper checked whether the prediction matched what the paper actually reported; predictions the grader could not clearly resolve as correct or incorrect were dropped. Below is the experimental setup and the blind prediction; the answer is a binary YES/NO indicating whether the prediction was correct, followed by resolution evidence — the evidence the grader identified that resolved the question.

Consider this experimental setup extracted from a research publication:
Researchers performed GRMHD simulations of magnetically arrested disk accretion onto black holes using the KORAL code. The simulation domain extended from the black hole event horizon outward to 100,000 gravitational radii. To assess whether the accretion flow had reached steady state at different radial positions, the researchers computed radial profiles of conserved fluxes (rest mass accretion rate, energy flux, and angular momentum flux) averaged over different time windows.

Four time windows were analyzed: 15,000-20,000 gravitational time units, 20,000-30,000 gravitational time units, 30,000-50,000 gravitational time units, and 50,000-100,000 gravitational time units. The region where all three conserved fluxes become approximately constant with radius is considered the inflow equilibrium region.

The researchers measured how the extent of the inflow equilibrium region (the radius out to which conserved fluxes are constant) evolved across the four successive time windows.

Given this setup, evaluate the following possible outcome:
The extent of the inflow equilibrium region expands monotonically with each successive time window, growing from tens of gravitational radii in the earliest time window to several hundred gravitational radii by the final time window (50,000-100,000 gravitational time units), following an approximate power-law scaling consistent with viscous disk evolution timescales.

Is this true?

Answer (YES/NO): NO